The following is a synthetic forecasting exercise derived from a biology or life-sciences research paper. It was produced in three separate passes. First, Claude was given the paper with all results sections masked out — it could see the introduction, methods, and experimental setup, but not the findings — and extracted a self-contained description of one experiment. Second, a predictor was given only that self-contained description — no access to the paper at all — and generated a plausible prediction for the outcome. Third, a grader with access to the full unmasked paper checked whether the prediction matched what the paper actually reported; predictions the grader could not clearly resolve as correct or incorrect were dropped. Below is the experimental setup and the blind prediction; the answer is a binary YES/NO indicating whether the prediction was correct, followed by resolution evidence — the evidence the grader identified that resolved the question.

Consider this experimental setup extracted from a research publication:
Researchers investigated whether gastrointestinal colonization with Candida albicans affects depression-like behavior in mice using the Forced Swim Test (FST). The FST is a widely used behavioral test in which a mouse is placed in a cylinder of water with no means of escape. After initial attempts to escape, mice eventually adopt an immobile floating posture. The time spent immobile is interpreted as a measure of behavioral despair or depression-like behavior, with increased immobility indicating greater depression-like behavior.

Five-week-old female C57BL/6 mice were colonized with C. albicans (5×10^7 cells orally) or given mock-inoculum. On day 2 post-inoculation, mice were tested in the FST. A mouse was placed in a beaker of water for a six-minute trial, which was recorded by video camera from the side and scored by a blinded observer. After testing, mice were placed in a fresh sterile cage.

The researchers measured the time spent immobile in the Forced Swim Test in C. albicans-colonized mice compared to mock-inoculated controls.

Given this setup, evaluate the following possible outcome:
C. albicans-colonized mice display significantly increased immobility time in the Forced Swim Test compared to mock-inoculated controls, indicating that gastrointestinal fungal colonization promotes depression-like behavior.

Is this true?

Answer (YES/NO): NO